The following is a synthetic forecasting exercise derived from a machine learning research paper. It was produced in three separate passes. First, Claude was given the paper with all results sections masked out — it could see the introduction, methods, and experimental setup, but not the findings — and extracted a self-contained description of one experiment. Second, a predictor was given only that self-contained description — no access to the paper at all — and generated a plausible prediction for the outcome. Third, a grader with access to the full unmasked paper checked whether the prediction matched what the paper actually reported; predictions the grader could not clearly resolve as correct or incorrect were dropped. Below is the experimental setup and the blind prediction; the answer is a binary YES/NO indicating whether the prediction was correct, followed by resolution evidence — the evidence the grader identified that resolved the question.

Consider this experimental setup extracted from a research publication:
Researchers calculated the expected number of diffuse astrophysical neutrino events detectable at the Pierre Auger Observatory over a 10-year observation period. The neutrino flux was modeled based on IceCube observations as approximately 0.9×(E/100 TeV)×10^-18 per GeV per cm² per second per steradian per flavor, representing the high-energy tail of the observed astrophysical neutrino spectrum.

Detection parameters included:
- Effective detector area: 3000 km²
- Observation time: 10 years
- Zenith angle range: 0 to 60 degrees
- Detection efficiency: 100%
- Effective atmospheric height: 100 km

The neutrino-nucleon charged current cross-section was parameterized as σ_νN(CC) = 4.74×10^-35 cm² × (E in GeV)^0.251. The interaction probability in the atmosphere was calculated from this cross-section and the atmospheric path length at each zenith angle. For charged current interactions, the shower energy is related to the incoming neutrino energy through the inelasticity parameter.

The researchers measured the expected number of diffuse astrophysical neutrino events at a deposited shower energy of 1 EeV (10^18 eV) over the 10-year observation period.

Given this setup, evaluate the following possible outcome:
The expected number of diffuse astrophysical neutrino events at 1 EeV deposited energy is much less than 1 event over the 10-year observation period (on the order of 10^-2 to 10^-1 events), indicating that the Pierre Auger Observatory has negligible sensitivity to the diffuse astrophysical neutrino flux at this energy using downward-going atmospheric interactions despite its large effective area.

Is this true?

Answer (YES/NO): NO